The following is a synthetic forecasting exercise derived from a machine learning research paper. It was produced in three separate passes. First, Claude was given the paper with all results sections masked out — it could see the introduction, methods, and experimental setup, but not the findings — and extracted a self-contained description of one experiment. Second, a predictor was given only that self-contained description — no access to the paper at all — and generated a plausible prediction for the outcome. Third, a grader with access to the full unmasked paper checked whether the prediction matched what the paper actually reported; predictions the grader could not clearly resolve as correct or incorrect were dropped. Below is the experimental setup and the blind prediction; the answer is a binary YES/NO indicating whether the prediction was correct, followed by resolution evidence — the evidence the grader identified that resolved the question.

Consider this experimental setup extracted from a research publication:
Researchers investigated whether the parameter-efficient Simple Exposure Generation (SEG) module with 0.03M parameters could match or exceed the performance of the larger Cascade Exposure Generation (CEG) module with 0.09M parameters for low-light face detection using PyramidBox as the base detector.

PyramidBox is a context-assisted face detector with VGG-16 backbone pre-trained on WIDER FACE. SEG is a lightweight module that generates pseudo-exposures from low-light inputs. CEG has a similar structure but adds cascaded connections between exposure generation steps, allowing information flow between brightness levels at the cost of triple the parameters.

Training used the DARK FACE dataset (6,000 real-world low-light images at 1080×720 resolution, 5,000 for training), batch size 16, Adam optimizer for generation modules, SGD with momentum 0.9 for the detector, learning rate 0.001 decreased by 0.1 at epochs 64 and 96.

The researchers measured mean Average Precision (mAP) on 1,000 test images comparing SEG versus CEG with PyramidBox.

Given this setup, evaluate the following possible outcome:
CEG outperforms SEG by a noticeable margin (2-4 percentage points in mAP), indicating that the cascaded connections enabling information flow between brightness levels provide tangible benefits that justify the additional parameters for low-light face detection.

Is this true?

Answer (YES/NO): NO